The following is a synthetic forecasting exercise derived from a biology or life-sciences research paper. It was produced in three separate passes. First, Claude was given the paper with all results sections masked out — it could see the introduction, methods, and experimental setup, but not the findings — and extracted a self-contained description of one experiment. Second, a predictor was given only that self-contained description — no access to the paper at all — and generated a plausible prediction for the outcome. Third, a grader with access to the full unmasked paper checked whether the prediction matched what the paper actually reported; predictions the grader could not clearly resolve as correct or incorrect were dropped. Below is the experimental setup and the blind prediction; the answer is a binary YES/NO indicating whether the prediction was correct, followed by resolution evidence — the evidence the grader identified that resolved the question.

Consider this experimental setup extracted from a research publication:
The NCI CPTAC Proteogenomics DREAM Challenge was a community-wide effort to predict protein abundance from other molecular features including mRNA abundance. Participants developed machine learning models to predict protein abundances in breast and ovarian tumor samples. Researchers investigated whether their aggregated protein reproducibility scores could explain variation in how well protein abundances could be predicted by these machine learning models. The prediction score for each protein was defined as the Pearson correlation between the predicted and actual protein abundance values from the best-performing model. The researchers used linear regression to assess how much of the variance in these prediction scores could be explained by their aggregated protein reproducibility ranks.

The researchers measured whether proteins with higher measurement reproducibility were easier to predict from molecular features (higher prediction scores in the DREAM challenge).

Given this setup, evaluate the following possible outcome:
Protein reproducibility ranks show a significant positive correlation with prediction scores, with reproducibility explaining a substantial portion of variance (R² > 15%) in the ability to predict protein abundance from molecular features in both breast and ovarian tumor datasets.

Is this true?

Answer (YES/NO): YES